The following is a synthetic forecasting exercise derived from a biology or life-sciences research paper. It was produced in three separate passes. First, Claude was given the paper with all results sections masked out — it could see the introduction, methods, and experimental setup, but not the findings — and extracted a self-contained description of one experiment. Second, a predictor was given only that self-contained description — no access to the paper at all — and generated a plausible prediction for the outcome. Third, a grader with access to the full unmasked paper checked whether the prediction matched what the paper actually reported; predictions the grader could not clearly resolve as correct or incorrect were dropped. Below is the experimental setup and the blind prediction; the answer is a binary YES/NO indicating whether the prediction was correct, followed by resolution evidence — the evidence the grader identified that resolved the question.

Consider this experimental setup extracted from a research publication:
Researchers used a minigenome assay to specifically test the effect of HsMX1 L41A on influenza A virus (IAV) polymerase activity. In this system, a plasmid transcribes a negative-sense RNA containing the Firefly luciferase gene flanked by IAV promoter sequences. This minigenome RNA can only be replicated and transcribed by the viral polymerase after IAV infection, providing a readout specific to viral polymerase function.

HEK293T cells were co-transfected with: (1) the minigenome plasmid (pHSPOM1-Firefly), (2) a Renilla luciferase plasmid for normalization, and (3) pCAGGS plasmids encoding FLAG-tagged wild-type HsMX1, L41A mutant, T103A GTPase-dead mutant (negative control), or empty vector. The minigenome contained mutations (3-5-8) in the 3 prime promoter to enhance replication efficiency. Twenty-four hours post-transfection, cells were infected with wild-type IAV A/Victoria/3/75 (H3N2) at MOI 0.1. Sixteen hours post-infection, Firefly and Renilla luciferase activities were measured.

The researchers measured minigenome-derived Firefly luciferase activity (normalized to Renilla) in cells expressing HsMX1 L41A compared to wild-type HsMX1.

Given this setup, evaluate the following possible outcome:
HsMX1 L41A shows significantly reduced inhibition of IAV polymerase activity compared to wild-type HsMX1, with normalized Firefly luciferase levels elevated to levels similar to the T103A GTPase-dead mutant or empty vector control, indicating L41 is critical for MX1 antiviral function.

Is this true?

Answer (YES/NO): YES